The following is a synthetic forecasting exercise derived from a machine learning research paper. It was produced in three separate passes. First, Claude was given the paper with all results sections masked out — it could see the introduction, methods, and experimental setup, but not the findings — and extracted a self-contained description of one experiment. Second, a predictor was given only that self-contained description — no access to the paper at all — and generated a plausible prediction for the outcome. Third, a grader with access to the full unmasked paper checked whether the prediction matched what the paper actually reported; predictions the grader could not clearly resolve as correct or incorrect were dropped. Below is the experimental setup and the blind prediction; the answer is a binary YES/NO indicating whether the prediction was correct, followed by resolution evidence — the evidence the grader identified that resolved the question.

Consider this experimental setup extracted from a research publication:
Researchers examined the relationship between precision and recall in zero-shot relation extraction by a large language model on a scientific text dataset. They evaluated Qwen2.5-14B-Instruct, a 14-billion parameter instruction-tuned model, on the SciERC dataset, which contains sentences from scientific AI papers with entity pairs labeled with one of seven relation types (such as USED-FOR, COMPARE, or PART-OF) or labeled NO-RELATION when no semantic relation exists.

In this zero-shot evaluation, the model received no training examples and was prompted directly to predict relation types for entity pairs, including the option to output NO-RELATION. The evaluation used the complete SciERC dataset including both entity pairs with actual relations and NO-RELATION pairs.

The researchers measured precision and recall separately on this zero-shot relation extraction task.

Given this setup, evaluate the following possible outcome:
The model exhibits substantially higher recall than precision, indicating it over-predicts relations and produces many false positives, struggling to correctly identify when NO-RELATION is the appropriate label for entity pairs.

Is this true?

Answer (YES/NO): NO